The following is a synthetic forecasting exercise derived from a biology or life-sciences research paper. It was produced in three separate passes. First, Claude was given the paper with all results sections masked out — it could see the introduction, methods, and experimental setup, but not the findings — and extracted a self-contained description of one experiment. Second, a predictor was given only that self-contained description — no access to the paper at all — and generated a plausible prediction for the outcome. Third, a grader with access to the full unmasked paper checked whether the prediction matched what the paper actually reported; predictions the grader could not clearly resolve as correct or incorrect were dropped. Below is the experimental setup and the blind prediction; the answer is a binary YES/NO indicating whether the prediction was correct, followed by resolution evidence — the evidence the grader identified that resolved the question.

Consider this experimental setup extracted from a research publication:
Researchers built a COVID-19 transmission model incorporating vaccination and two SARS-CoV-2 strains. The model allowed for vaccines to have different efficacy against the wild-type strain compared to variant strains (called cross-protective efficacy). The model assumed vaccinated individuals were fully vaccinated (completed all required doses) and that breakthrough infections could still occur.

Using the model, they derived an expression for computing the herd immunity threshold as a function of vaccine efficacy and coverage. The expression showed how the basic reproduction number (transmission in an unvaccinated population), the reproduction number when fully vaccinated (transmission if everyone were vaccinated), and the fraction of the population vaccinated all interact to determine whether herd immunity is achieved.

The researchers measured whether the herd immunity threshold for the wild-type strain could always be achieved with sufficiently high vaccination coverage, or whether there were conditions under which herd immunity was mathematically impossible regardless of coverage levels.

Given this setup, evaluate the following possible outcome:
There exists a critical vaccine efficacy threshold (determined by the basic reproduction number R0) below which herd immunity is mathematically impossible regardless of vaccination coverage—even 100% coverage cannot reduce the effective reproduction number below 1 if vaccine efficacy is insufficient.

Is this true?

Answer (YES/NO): YES